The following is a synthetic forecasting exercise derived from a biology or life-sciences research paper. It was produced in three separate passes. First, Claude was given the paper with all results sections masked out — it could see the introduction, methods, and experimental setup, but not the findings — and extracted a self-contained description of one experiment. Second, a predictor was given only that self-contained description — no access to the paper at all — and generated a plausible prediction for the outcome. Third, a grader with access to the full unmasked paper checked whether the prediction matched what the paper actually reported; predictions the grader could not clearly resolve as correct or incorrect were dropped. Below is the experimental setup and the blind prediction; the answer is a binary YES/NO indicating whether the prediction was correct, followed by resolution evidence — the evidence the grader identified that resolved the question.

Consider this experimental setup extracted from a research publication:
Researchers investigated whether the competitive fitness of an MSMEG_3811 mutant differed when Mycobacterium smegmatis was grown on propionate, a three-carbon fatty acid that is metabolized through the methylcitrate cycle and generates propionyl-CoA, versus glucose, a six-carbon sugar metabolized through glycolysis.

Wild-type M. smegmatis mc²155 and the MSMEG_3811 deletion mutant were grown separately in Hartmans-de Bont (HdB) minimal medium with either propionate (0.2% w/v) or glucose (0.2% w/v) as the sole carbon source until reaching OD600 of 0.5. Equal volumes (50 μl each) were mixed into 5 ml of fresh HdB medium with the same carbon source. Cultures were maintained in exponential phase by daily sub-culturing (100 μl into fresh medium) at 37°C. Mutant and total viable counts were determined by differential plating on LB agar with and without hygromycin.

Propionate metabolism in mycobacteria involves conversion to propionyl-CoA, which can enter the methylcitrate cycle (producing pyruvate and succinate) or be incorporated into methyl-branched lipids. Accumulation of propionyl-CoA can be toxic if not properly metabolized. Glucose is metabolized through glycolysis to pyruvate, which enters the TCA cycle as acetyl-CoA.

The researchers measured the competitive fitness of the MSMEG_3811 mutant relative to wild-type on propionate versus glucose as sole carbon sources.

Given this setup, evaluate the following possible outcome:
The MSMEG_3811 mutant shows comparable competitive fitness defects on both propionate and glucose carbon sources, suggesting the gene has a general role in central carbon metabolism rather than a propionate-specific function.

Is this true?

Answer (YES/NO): NO